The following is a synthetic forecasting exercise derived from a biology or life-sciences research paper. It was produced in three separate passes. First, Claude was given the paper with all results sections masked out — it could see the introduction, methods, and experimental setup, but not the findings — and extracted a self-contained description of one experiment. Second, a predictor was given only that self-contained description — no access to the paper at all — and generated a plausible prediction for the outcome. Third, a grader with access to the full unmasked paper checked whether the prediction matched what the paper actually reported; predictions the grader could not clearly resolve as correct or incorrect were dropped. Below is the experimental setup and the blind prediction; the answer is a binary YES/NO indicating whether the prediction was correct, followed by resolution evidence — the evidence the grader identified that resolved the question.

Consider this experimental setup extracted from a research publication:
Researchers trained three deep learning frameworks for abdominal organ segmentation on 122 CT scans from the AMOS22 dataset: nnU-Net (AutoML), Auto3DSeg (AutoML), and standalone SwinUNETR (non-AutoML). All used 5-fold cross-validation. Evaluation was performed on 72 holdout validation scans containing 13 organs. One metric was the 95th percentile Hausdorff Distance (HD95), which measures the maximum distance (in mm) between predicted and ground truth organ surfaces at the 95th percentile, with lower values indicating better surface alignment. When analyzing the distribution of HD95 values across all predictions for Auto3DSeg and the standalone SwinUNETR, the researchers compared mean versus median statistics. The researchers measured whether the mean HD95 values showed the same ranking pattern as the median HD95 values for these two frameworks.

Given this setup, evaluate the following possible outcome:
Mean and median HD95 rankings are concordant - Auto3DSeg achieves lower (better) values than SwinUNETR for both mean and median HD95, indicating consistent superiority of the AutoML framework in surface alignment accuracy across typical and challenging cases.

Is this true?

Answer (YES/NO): NO